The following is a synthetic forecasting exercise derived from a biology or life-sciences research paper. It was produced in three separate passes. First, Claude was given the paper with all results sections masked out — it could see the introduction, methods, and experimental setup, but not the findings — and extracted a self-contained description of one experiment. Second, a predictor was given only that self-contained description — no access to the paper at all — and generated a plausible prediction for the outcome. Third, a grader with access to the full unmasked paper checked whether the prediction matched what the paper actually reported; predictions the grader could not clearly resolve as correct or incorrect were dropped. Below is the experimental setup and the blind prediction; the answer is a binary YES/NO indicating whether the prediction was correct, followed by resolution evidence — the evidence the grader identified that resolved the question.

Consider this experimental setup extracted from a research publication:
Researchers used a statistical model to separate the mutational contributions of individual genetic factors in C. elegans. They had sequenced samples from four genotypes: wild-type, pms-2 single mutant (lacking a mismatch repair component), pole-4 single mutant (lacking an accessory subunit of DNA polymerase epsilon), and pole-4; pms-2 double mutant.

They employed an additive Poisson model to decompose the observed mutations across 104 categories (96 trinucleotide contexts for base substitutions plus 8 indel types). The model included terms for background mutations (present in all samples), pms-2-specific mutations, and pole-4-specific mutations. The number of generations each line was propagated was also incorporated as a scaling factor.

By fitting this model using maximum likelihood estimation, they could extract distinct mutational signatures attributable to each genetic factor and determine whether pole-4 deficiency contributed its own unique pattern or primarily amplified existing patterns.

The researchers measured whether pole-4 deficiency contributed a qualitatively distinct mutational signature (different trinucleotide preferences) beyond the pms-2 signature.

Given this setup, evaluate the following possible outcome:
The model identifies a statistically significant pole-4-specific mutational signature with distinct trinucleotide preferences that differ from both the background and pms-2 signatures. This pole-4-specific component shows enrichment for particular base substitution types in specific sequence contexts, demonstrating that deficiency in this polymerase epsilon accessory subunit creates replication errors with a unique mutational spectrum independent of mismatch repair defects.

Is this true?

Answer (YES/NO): NO